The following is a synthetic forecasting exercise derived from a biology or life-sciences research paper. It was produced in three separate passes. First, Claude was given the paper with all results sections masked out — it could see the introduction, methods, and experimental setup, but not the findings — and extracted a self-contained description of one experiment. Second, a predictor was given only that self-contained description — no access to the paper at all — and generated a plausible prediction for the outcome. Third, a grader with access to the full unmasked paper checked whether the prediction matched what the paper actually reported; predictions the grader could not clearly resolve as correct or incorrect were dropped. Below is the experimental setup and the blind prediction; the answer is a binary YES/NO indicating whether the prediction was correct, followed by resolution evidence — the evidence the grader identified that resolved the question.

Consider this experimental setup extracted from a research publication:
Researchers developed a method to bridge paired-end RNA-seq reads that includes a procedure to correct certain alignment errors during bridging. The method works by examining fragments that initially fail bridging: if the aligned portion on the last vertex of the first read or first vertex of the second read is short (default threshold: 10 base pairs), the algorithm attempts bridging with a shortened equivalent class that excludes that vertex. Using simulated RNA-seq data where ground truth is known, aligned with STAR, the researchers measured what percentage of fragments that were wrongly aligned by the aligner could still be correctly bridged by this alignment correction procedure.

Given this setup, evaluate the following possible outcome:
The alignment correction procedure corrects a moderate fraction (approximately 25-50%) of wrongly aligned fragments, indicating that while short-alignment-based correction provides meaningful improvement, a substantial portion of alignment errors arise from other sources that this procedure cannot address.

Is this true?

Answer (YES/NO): NO